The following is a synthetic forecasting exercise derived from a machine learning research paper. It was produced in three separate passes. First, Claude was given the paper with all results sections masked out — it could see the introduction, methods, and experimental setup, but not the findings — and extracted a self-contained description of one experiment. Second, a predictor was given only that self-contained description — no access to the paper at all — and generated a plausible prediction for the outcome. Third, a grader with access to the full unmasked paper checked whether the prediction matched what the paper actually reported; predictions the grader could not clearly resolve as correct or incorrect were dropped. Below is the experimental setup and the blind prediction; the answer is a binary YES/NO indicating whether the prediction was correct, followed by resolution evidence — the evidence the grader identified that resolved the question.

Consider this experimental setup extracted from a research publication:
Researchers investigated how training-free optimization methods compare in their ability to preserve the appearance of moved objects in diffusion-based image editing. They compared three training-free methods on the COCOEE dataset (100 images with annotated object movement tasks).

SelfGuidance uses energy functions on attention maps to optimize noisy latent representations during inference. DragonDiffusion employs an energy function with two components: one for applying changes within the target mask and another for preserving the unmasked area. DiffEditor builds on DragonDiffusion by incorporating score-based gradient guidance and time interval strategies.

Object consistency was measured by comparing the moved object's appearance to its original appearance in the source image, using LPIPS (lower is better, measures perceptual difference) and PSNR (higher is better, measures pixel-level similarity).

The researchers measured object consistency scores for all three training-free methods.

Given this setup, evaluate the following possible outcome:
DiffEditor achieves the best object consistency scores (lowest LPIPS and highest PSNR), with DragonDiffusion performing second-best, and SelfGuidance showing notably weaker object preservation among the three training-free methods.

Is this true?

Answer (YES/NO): NO